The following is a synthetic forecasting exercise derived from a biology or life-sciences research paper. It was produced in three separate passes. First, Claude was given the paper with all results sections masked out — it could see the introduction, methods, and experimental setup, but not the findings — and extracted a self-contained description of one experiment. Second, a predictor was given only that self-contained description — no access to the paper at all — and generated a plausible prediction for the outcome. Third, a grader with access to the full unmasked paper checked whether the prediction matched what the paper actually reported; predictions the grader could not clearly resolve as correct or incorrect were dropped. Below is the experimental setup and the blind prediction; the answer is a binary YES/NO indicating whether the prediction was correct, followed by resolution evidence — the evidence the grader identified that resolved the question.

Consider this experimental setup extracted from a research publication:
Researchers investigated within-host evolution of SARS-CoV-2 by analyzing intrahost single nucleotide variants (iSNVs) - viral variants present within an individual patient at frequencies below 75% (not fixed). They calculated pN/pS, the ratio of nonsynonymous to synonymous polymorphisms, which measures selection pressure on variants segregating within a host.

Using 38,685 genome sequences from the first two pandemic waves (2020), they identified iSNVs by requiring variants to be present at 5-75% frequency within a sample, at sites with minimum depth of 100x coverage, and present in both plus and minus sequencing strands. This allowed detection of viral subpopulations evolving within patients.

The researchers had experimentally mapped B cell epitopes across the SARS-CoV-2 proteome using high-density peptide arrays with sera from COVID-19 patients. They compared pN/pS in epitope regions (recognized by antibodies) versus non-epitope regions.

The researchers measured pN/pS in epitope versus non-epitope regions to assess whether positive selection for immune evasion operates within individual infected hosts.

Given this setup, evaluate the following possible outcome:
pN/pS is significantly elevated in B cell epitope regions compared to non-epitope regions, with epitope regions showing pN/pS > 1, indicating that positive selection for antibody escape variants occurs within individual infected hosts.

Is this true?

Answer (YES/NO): NO